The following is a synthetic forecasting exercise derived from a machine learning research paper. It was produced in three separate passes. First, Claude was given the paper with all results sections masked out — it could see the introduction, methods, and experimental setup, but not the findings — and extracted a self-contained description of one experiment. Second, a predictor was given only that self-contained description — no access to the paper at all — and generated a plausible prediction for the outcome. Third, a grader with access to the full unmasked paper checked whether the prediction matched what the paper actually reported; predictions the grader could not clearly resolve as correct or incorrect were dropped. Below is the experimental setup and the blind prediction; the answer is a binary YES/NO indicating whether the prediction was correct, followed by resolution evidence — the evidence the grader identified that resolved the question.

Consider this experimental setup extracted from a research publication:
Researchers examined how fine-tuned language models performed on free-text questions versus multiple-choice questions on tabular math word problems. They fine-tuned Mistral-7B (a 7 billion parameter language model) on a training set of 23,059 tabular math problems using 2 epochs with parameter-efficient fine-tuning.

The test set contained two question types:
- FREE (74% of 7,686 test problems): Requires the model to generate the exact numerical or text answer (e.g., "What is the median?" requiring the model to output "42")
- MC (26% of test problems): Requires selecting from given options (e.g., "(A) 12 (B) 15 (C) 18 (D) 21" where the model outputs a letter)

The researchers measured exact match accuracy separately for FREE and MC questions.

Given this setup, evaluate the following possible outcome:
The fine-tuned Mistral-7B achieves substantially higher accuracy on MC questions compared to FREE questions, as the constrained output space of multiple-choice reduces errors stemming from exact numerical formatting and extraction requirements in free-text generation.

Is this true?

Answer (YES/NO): YES